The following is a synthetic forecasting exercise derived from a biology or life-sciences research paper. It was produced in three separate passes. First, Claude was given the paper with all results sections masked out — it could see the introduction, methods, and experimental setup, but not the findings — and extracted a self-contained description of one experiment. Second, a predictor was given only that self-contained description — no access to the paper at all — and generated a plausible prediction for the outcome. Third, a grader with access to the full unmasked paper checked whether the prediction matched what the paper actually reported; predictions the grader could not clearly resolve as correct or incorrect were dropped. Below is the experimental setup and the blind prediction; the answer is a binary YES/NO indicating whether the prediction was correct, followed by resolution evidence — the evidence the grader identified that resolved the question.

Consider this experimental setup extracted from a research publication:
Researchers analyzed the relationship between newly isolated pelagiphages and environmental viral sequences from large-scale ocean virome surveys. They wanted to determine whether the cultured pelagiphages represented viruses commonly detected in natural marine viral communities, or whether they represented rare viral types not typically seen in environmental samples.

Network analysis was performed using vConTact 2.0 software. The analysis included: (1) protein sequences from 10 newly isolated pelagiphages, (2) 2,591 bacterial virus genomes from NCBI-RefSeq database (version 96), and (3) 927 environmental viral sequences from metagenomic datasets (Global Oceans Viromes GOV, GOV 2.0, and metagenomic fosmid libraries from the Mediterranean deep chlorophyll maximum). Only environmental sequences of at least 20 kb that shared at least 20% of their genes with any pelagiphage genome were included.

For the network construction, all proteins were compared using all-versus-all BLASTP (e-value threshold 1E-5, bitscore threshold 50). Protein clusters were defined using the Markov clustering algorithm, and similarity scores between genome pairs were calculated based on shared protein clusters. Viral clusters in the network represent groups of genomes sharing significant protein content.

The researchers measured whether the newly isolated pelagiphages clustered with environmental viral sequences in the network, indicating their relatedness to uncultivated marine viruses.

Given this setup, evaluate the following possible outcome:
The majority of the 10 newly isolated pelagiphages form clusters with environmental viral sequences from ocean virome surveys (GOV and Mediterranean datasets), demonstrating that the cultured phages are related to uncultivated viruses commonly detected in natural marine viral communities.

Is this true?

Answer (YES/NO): YES